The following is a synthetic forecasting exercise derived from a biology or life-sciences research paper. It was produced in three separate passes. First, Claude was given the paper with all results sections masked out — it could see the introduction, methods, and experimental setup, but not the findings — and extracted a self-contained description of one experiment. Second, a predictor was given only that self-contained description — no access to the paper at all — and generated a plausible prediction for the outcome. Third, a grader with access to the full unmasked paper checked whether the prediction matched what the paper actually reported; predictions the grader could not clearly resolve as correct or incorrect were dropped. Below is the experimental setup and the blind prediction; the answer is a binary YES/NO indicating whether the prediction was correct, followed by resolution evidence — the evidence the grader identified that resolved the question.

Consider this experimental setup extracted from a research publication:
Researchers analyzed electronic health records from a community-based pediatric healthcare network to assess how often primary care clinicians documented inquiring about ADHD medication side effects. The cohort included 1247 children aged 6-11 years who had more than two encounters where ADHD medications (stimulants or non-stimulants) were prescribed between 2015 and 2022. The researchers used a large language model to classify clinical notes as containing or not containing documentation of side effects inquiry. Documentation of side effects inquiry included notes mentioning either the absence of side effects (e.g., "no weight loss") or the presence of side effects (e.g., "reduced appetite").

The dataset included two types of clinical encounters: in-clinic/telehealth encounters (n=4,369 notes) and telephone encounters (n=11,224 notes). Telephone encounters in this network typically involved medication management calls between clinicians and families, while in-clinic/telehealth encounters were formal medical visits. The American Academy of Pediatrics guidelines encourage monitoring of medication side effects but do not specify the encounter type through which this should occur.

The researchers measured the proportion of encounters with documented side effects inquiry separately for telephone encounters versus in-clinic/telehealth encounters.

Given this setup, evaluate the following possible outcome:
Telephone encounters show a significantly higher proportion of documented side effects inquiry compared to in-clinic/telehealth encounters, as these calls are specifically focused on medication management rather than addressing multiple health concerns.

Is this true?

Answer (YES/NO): NO